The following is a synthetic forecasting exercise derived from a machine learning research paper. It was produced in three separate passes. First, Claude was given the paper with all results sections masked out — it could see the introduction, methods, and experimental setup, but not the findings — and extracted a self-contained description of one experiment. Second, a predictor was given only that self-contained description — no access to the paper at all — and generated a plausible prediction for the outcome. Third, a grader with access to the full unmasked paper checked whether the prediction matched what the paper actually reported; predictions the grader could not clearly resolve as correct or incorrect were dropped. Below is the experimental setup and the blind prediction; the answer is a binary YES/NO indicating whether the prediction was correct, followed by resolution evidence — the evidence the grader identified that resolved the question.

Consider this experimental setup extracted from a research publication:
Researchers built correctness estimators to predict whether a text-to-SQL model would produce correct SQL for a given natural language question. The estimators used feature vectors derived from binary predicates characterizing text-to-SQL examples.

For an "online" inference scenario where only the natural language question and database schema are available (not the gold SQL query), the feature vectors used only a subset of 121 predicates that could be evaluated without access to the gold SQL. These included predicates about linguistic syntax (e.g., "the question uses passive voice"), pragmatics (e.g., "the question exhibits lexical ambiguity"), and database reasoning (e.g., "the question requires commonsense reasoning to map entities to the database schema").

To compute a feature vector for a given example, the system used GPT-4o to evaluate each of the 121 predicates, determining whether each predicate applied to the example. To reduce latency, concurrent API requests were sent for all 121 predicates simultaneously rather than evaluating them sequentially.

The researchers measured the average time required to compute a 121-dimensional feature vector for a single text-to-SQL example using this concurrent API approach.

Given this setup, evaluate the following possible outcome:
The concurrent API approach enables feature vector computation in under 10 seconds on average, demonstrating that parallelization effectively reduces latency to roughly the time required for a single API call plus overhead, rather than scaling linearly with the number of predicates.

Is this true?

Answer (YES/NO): NO